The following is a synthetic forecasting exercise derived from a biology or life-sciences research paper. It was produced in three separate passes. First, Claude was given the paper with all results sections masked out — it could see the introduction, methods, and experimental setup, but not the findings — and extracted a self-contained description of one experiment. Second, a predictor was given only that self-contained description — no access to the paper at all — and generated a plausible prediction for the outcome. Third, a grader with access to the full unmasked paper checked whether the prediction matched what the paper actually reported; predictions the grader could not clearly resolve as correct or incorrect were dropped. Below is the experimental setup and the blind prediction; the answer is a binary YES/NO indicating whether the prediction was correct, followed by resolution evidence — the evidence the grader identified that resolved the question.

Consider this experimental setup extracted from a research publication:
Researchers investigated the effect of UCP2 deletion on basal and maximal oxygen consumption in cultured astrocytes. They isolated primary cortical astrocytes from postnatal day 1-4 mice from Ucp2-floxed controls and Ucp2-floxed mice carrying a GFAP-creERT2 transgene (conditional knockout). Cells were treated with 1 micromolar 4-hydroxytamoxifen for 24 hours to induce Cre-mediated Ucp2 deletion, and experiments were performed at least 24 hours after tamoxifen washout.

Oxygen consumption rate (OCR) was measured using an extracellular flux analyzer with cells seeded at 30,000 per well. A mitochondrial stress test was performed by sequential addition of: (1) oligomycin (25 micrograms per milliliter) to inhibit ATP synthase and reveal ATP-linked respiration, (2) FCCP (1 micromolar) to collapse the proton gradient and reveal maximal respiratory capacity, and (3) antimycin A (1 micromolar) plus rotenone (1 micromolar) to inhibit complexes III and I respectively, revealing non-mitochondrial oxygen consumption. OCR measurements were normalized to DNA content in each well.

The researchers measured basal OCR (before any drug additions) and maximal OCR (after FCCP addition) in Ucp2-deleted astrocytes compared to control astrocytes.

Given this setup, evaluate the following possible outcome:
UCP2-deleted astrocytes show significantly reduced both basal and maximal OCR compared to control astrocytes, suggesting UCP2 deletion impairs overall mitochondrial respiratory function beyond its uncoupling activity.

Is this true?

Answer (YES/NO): NO